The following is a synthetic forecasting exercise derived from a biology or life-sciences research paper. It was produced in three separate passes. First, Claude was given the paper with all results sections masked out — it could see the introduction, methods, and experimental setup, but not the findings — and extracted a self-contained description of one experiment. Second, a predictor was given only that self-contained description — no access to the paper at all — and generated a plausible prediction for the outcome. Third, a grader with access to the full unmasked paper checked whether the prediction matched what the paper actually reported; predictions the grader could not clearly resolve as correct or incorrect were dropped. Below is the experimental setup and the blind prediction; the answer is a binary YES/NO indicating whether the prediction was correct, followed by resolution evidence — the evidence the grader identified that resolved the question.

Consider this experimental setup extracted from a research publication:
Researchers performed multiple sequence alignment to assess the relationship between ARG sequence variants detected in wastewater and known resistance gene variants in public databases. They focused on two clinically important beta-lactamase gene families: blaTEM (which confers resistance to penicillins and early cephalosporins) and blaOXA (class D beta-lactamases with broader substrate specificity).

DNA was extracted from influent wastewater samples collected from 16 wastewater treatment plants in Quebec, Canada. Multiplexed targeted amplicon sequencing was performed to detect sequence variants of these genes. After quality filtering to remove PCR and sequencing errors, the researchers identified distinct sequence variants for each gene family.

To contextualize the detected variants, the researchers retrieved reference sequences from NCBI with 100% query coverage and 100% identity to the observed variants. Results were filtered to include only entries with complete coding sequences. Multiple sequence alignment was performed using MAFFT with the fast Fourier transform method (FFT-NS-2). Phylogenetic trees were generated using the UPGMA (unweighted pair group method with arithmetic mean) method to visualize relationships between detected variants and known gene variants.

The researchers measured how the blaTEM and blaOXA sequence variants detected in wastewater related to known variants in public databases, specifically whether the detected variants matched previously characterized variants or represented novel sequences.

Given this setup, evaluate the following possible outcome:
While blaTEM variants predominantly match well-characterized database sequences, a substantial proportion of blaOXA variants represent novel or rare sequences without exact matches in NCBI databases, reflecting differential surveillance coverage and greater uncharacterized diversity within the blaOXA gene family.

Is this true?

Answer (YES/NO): YES